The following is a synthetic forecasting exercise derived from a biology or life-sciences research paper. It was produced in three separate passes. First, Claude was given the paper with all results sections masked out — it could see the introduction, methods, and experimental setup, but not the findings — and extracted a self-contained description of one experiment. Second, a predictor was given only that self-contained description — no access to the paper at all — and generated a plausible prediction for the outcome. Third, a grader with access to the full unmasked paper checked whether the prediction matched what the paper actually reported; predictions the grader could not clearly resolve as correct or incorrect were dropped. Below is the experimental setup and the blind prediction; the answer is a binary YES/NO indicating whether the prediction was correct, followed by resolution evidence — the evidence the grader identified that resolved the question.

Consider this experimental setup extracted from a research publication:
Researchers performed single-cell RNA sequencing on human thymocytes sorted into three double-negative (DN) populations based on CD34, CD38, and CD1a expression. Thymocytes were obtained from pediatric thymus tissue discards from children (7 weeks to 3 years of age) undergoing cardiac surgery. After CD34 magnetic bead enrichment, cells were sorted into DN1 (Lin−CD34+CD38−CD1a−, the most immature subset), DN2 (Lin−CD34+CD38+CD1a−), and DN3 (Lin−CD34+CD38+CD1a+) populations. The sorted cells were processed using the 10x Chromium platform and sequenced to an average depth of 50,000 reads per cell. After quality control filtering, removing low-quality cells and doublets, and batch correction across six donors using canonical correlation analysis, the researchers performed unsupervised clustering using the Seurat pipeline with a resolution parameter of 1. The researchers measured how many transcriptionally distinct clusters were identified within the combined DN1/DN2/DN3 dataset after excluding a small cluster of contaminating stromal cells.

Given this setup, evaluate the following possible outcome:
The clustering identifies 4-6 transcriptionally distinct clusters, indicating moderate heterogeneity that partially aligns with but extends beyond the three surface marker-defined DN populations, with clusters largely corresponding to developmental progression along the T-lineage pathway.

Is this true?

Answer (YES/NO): NO